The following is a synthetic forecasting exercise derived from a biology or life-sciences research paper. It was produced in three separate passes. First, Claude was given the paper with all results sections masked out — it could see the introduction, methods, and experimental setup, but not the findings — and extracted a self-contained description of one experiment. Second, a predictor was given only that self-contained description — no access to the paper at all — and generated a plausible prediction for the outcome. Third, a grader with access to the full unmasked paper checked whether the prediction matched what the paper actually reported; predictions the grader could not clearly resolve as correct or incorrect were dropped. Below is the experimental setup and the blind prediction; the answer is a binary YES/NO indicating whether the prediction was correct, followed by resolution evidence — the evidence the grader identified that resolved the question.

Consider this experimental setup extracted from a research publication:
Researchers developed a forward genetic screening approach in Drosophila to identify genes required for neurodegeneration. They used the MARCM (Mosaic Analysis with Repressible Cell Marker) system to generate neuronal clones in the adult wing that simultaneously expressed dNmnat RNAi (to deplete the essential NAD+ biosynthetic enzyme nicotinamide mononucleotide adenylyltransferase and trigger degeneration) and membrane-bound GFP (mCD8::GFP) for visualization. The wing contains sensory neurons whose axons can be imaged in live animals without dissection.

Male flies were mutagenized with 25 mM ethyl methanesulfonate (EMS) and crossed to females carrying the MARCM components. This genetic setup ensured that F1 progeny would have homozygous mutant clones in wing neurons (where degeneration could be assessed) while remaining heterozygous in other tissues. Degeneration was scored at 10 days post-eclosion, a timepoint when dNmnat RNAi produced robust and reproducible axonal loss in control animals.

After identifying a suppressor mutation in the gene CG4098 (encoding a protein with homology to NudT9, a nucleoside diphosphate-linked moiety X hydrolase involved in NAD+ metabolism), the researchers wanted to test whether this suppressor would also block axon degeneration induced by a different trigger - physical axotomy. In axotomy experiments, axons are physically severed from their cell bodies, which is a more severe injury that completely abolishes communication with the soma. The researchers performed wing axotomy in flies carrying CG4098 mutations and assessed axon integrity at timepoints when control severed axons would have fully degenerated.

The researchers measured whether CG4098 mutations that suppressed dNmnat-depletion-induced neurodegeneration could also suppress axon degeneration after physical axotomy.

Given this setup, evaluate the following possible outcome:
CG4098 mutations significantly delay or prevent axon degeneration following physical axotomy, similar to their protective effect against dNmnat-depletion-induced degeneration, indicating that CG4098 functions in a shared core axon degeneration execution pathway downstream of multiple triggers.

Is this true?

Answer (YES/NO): NO